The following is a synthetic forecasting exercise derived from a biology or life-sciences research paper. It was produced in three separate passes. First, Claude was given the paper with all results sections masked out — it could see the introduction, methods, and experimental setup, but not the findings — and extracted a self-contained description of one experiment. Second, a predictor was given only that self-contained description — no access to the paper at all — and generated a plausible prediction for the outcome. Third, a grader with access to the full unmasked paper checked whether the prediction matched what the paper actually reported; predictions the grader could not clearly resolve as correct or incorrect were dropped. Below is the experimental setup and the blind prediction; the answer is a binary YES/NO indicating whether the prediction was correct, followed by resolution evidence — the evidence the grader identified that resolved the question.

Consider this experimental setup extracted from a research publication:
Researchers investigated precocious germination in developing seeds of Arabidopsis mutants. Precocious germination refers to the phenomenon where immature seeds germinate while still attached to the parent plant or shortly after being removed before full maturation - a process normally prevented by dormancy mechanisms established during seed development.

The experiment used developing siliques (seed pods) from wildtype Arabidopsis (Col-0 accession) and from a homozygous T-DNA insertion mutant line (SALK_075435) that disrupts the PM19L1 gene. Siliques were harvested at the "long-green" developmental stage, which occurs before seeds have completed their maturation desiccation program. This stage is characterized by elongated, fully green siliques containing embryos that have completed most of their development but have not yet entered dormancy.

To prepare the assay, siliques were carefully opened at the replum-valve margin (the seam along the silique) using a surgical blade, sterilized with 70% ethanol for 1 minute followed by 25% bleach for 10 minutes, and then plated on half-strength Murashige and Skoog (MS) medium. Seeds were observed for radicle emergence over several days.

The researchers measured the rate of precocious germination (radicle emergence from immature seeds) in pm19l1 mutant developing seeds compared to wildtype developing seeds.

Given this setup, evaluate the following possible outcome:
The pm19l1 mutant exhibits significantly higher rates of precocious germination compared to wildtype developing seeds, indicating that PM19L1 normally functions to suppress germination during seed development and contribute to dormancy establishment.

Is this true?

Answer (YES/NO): NO